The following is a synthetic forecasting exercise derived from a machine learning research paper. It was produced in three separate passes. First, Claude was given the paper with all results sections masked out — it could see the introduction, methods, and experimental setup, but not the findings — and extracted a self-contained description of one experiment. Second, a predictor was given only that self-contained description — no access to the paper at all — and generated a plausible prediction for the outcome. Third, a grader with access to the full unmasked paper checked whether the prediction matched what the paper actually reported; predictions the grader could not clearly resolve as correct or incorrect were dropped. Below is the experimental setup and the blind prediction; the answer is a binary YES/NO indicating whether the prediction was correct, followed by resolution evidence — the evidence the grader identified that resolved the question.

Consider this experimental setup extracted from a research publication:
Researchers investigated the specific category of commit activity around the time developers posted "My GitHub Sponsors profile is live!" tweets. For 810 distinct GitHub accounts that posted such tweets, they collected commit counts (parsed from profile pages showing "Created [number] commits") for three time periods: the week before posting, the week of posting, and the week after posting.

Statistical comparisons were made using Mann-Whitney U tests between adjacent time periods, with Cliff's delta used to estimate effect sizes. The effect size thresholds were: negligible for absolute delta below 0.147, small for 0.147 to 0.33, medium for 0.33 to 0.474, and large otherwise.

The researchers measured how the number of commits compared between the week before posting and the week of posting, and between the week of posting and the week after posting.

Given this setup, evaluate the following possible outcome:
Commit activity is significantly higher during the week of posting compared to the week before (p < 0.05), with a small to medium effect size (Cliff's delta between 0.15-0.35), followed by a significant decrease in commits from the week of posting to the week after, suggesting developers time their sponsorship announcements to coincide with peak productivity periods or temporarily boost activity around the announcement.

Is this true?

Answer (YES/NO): YES